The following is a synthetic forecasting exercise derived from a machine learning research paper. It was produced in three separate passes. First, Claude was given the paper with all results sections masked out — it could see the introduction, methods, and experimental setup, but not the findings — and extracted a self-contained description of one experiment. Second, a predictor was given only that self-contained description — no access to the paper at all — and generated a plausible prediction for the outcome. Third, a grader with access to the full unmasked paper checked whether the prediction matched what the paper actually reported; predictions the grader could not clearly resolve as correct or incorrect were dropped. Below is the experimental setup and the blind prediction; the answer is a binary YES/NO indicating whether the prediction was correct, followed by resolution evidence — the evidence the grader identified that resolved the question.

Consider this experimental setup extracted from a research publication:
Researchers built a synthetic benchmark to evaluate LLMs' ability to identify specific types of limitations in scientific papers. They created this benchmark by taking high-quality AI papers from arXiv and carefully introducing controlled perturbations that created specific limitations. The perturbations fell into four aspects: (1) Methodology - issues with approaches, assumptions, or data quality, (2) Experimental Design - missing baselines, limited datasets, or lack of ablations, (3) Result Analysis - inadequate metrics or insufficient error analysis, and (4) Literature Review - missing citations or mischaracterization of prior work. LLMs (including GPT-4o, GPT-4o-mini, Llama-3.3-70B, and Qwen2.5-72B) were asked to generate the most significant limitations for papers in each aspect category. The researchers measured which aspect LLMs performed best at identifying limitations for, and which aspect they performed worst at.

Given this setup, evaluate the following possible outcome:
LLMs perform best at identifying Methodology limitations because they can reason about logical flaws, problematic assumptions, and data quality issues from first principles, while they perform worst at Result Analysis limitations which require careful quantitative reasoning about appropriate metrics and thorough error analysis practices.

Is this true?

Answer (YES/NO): NO